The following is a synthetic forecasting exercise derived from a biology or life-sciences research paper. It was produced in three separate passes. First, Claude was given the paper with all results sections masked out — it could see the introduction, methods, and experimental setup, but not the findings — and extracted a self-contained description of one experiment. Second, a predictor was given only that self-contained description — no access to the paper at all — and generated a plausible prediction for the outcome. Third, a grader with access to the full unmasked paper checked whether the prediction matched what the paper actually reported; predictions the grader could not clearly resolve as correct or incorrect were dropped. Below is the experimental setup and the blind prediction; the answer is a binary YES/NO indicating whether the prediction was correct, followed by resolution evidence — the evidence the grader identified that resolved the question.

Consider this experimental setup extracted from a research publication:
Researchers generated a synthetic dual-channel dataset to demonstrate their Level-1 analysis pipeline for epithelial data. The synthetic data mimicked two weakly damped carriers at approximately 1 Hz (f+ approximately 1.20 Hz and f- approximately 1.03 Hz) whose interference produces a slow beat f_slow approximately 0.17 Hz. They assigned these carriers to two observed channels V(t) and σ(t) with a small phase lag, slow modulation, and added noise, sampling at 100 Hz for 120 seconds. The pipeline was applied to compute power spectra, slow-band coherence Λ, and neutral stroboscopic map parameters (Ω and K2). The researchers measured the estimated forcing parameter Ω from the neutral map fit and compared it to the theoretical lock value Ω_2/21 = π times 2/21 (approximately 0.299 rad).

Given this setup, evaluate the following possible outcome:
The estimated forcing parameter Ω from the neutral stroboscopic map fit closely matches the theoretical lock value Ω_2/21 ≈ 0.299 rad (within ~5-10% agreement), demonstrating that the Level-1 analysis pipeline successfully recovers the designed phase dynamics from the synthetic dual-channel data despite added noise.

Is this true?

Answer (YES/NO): NO